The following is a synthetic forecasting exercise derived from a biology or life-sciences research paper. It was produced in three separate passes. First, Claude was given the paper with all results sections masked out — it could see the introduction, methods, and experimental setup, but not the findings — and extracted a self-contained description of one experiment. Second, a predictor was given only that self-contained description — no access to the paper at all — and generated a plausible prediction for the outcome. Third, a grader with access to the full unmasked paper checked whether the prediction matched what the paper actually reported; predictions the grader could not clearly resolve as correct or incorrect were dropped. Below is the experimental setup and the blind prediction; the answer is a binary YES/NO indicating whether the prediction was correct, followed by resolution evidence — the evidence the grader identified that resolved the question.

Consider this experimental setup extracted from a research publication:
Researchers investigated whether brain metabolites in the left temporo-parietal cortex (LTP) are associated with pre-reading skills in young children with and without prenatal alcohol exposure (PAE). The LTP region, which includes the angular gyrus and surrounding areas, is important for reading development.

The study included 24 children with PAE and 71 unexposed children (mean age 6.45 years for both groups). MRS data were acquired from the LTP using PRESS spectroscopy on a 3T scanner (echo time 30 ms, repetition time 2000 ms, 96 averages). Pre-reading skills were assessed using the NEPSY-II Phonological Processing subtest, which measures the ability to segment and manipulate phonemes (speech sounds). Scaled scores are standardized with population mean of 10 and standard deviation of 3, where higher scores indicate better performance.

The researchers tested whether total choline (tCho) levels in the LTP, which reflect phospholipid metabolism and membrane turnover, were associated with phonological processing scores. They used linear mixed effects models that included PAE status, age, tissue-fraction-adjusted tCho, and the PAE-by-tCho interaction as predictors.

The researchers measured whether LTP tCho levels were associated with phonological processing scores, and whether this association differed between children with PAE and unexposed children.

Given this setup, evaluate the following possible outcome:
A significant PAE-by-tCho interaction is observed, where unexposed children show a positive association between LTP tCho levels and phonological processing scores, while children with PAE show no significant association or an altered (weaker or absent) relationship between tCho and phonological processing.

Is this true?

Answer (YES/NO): NO